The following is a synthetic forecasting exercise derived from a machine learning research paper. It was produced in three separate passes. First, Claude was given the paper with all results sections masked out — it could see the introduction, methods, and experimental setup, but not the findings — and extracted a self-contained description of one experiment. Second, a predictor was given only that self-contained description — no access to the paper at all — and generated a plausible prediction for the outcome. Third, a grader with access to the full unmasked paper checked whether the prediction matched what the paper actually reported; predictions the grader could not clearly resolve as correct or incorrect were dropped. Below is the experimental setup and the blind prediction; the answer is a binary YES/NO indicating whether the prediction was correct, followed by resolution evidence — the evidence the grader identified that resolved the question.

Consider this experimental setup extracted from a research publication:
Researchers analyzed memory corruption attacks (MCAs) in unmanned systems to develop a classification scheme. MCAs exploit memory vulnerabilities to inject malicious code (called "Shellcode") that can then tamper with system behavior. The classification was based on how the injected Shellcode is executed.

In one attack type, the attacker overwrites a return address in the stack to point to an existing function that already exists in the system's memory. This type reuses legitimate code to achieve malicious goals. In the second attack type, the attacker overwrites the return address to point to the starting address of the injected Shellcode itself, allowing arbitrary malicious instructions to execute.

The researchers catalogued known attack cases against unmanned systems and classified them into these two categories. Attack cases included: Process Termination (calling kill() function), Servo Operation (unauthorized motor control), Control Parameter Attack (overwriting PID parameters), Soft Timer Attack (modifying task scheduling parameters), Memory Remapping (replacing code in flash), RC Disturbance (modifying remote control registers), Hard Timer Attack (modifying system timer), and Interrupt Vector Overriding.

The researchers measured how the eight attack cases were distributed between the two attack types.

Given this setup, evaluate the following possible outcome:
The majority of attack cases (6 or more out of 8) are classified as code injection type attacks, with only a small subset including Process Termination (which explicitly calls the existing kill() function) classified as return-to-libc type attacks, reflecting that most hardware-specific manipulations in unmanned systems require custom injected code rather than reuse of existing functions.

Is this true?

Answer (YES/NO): YES